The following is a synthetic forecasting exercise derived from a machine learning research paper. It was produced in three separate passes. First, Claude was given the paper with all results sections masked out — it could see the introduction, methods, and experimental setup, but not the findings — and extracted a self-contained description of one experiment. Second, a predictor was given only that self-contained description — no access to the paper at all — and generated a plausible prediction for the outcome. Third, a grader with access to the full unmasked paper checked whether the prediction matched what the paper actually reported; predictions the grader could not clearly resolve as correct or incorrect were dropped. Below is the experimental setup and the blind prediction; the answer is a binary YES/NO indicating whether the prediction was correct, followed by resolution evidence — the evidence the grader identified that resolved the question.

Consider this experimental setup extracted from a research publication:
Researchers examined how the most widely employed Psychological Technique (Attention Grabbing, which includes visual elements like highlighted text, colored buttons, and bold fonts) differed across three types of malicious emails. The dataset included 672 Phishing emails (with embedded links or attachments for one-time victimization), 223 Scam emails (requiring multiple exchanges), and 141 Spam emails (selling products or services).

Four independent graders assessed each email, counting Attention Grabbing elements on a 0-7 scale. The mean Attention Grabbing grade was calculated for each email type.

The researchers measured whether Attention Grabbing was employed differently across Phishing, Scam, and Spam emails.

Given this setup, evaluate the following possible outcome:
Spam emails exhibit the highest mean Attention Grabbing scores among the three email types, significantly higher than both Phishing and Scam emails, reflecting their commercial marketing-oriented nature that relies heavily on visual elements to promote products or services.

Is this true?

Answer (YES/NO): YES